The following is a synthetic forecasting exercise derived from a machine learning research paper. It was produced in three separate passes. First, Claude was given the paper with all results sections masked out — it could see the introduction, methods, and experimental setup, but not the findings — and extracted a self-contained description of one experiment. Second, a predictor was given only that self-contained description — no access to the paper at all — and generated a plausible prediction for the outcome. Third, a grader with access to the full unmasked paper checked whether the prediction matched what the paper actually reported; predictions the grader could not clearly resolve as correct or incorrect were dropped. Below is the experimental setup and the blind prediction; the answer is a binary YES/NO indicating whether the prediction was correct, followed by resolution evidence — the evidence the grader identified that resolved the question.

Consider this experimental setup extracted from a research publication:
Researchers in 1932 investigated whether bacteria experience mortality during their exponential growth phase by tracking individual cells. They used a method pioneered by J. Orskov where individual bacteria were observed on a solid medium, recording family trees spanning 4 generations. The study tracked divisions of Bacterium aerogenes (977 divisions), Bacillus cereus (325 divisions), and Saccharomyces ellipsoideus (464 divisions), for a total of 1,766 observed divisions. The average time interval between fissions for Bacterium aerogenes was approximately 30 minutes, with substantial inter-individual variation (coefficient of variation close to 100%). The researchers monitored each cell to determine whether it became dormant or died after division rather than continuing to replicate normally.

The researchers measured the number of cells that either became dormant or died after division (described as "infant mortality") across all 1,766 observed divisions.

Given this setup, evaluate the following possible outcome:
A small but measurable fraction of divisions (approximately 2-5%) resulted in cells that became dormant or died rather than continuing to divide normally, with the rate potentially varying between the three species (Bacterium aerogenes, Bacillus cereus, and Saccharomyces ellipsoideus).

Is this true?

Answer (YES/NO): NO